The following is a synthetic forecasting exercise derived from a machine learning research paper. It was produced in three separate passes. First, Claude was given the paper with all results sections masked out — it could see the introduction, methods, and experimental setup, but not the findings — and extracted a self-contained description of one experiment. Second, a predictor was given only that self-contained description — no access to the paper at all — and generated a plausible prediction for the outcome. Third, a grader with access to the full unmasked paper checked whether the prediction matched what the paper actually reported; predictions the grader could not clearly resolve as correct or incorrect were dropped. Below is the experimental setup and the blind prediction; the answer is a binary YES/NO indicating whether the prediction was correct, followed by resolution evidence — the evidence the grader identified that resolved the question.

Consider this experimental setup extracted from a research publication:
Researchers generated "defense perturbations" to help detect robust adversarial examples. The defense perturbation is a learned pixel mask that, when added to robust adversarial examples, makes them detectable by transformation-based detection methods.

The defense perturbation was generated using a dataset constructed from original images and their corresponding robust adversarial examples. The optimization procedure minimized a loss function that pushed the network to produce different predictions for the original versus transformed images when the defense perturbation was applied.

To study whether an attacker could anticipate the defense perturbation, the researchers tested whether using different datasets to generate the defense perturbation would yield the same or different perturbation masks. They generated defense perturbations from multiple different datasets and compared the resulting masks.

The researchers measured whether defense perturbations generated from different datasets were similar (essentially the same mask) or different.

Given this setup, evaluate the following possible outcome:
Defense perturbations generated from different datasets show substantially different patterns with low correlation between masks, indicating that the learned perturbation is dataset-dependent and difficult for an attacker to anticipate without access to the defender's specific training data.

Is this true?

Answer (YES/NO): YES